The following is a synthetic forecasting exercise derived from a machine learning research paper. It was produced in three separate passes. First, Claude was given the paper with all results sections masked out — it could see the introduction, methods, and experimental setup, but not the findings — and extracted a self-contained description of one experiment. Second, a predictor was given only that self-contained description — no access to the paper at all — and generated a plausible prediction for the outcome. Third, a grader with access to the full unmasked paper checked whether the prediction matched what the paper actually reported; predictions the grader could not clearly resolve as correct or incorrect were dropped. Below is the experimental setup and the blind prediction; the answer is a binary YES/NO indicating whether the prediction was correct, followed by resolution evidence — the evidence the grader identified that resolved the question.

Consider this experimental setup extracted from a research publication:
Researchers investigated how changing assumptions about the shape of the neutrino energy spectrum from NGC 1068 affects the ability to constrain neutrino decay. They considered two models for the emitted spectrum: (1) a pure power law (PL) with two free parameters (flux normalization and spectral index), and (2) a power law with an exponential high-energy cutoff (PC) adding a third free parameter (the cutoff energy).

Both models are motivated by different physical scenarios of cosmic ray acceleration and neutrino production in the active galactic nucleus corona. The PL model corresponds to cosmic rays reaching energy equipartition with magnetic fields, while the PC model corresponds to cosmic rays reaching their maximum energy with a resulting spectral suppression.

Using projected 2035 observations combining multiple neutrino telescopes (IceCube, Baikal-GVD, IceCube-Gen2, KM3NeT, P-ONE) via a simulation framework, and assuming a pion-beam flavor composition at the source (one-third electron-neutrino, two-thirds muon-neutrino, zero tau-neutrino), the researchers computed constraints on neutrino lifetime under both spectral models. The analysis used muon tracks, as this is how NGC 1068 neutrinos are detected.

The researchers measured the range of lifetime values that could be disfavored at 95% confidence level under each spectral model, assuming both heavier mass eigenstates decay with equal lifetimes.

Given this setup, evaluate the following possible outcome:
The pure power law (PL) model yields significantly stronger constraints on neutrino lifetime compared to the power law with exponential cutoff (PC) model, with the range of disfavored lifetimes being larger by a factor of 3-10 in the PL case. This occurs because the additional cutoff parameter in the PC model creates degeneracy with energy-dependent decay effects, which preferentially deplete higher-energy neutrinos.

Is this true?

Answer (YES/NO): YES